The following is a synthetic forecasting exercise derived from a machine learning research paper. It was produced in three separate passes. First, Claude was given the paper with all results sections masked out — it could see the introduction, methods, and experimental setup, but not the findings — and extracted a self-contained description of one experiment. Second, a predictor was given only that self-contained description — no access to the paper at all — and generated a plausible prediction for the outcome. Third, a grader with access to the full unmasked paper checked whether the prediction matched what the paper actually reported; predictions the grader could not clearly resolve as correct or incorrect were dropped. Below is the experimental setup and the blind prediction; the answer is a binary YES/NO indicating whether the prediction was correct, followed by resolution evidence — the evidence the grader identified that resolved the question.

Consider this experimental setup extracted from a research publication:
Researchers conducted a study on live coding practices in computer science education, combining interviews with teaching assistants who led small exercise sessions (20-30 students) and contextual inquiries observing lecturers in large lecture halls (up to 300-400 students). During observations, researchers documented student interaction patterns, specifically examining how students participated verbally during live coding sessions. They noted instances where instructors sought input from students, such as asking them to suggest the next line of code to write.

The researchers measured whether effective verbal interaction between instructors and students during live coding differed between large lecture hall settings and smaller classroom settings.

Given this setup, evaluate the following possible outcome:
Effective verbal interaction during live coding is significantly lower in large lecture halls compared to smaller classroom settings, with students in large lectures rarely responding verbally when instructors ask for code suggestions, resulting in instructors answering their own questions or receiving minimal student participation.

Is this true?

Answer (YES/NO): NO